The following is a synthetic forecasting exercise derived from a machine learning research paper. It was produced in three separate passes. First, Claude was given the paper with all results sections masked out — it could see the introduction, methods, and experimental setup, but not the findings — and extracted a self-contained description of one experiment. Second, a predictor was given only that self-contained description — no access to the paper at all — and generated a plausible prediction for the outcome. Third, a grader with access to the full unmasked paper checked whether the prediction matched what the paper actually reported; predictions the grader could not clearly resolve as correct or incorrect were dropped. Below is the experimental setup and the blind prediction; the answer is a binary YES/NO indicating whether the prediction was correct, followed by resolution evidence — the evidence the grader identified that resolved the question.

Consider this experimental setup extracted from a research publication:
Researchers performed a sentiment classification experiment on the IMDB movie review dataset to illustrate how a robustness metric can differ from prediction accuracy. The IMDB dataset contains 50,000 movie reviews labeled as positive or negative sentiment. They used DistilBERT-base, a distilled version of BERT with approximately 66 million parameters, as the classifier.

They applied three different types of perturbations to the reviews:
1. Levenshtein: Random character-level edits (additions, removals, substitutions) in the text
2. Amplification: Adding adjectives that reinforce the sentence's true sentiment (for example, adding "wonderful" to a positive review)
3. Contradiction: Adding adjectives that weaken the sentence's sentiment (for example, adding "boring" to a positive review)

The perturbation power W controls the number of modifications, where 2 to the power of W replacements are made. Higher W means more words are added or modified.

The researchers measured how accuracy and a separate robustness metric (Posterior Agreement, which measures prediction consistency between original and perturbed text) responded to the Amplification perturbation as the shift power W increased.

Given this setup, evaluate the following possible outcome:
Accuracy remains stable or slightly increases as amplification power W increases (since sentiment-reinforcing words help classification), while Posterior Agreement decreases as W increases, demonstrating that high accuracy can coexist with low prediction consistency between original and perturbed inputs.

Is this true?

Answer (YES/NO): YES